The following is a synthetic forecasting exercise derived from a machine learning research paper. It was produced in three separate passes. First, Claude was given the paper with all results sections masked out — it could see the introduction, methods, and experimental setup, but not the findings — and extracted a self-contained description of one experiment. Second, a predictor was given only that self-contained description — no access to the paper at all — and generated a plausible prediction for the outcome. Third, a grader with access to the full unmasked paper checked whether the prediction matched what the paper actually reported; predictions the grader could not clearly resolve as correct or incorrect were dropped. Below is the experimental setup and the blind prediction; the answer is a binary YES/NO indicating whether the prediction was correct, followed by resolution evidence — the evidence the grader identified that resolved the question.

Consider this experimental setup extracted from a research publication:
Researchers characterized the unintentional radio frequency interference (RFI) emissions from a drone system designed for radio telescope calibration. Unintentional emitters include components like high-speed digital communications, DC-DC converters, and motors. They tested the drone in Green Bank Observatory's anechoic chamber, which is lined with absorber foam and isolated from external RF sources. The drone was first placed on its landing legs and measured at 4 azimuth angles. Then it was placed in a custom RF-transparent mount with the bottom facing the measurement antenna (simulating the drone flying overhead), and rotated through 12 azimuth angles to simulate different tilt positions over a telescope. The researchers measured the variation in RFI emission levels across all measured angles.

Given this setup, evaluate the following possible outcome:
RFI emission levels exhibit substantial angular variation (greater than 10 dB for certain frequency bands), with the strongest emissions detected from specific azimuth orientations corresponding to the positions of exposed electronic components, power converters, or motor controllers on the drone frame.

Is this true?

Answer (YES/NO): NO